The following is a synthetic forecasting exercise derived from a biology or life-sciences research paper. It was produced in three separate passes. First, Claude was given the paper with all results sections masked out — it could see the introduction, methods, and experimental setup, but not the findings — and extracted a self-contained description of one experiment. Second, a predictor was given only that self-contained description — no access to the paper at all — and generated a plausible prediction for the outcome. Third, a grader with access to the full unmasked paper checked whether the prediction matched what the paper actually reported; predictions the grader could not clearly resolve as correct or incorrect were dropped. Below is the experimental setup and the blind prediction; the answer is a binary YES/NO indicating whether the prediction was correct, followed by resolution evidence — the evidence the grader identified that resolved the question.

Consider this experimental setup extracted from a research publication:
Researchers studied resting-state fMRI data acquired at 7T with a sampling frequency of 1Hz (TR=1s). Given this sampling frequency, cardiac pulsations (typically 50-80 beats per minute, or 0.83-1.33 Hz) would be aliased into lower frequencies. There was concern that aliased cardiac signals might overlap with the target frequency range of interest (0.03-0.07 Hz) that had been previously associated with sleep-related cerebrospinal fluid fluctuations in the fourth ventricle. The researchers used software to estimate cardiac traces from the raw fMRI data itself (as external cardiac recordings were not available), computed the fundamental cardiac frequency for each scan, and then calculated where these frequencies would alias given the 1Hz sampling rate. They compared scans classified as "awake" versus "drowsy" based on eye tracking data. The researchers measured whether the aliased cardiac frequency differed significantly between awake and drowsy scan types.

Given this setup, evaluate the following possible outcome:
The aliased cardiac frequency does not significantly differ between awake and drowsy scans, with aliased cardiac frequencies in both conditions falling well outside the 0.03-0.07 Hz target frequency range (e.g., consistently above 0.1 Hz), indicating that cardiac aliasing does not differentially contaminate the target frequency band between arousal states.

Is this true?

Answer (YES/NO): NO